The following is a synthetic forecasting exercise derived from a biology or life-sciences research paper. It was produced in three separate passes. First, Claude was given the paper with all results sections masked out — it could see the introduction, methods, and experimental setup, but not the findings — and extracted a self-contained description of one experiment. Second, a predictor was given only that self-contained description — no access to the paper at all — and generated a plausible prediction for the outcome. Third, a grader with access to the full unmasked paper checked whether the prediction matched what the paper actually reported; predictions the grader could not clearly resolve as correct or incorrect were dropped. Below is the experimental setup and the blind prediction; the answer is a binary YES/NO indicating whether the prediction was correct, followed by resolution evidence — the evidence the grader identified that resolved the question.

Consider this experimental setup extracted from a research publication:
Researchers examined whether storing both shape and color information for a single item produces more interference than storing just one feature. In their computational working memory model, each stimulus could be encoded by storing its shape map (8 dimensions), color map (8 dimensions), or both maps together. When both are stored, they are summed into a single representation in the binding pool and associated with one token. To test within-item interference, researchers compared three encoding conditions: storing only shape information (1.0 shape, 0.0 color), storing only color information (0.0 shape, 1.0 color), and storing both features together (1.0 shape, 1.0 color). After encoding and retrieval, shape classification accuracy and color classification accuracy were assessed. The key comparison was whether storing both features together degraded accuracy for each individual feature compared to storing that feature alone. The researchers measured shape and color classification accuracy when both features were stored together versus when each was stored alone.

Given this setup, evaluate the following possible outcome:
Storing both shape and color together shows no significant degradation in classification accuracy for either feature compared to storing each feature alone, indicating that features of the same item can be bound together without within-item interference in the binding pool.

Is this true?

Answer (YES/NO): NO